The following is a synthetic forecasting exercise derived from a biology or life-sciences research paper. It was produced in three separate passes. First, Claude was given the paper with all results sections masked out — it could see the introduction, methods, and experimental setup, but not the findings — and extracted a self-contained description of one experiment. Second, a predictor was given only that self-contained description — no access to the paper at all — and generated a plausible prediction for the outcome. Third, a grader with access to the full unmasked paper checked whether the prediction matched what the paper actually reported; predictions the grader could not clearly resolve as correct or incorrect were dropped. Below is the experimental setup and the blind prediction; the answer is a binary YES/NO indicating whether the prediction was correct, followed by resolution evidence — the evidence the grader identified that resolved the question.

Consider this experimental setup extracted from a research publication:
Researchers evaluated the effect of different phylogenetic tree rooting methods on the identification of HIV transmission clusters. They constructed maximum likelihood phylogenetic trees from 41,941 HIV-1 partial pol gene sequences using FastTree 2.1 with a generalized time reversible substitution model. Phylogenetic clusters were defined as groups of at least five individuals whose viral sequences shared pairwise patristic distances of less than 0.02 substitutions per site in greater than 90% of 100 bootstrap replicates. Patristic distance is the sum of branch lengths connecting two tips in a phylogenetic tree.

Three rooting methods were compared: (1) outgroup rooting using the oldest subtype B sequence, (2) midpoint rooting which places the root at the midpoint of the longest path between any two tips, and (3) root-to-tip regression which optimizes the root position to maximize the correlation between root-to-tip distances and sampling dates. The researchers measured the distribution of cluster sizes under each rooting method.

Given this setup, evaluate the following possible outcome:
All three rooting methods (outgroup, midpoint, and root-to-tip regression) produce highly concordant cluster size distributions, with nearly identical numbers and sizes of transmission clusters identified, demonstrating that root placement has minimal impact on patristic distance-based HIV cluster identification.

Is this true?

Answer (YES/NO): YES